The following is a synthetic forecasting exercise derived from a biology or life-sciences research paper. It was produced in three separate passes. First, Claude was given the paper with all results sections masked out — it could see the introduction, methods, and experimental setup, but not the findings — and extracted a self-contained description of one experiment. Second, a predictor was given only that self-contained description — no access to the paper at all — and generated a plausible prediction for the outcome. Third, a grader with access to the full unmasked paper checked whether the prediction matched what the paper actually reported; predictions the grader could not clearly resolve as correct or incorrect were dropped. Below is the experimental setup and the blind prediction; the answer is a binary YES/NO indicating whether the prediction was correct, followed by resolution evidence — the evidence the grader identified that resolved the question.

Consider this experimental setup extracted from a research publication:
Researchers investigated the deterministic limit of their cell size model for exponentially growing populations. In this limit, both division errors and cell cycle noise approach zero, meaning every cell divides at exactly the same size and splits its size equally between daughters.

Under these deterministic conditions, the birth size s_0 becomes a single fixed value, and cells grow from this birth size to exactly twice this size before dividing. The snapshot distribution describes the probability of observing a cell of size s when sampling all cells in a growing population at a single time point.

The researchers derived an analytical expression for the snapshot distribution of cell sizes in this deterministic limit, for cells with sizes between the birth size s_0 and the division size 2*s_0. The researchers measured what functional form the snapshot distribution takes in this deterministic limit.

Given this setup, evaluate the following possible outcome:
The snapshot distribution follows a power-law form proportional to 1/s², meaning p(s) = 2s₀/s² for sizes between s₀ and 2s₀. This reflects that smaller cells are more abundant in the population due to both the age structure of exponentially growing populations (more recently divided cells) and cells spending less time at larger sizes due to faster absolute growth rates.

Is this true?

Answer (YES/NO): YES